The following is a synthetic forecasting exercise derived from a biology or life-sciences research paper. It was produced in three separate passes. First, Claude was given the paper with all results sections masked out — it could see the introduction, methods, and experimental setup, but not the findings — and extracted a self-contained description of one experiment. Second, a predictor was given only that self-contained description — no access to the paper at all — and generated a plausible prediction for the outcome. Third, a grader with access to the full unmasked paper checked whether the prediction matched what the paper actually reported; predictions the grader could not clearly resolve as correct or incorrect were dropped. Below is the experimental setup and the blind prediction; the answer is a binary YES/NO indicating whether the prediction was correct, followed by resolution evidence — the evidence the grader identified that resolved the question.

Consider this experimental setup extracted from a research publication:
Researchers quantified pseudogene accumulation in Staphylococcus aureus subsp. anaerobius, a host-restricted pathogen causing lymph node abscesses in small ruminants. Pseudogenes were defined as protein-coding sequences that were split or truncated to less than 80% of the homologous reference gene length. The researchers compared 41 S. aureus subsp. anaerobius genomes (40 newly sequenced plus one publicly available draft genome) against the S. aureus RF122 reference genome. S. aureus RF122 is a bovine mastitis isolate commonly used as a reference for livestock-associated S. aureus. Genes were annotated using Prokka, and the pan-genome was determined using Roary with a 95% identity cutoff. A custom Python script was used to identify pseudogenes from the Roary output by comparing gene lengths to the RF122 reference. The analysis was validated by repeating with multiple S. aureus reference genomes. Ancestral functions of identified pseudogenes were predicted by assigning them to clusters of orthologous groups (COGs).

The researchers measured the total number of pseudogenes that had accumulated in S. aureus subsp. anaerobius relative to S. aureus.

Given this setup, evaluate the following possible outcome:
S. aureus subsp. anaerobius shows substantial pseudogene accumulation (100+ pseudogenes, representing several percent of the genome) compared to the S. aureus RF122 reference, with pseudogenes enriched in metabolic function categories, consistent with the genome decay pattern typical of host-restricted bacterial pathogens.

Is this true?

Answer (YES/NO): YES